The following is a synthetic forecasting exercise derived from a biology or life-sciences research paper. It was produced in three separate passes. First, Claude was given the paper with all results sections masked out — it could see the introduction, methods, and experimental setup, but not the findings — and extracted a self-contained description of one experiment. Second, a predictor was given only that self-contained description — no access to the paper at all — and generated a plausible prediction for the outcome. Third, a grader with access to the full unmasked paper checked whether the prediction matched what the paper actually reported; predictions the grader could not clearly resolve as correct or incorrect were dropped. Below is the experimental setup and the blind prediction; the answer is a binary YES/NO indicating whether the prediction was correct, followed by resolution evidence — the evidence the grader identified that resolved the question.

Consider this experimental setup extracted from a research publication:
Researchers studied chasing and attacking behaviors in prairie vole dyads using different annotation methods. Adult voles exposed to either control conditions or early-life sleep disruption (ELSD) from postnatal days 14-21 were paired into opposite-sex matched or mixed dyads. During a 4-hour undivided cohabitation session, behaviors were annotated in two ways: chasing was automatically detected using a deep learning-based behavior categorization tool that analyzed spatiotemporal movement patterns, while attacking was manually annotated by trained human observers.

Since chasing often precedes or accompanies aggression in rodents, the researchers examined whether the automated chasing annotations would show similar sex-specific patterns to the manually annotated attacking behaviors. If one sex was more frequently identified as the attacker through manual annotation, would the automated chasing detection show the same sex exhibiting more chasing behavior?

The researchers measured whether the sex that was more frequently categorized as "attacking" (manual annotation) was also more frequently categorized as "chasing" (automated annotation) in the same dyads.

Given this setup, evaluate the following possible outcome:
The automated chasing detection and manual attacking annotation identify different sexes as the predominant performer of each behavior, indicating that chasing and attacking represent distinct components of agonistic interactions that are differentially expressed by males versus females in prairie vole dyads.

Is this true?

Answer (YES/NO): NO